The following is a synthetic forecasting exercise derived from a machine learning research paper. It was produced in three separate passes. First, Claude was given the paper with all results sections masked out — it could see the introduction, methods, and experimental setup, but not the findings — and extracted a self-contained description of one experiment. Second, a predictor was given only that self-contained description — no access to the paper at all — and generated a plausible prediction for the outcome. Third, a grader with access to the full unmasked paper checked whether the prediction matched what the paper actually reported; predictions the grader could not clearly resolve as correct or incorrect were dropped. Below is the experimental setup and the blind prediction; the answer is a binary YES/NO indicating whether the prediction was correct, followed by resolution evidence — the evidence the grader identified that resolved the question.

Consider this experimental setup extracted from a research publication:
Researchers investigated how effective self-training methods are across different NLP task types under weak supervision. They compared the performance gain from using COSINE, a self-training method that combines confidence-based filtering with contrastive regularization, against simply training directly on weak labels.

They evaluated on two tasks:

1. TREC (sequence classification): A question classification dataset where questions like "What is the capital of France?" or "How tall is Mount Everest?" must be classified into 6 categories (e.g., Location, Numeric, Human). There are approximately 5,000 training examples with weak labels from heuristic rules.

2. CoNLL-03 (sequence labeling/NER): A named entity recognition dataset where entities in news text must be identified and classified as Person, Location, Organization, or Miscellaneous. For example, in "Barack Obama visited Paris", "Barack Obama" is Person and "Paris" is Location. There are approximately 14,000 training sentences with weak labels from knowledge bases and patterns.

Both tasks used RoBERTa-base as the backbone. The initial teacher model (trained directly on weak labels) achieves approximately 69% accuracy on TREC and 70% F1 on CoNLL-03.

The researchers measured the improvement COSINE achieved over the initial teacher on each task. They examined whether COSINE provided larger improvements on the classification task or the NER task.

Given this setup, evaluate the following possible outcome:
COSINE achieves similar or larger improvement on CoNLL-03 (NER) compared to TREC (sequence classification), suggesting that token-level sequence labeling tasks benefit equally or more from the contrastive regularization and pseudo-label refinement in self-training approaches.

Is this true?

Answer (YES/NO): NO